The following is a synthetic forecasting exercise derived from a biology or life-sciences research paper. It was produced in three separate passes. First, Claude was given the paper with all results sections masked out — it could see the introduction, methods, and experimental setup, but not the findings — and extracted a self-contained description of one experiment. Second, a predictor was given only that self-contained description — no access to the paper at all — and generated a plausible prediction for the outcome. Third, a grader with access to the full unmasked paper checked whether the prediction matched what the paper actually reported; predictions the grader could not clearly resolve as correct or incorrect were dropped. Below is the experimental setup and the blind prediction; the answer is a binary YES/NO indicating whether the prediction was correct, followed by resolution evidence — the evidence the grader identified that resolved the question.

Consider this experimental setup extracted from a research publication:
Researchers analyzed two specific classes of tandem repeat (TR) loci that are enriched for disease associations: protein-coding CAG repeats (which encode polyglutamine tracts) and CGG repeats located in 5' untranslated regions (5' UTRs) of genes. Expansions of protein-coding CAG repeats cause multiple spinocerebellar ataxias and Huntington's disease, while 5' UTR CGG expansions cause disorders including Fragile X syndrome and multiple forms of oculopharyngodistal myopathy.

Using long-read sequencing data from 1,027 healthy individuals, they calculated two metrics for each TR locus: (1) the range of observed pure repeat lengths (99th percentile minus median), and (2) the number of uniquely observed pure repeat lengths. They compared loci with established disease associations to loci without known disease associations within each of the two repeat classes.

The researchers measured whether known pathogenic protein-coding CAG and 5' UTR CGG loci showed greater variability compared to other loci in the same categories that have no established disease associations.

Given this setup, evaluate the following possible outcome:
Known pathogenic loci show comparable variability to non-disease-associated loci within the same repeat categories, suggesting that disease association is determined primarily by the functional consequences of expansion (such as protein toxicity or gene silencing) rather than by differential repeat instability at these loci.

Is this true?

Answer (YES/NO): NO